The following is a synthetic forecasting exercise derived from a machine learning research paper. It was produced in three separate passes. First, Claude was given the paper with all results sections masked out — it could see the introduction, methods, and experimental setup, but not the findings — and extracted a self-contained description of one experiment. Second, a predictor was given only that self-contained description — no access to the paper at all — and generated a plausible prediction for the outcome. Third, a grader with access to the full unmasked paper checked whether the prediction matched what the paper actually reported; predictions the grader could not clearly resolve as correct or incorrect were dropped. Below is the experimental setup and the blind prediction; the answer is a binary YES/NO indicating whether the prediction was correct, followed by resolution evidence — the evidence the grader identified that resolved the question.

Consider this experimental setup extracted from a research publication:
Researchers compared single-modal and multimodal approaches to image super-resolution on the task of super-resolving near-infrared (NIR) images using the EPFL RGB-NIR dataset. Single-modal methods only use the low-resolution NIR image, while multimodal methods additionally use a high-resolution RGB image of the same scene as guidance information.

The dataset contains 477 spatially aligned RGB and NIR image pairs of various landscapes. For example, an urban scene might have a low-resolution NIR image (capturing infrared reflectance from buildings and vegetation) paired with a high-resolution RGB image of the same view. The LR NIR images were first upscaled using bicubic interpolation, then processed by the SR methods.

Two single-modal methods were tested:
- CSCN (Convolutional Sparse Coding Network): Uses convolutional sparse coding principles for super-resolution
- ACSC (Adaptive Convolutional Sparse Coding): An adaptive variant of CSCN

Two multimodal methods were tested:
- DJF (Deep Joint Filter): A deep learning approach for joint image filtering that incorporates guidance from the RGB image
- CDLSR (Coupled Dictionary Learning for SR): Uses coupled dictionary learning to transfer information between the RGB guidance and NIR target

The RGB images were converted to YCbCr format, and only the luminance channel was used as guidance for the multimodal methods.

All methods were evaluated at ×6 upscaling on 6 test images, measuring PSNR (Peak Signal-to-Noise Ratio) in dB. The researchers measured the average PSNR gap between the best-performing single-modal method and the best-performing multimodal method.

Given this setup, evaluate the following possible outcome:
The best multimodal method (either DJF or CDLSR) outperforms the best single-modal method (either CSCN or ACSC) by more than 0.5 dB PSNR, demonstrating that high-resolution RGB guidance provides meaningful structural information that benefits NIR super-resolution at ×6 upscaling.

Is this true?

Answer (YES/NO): YES